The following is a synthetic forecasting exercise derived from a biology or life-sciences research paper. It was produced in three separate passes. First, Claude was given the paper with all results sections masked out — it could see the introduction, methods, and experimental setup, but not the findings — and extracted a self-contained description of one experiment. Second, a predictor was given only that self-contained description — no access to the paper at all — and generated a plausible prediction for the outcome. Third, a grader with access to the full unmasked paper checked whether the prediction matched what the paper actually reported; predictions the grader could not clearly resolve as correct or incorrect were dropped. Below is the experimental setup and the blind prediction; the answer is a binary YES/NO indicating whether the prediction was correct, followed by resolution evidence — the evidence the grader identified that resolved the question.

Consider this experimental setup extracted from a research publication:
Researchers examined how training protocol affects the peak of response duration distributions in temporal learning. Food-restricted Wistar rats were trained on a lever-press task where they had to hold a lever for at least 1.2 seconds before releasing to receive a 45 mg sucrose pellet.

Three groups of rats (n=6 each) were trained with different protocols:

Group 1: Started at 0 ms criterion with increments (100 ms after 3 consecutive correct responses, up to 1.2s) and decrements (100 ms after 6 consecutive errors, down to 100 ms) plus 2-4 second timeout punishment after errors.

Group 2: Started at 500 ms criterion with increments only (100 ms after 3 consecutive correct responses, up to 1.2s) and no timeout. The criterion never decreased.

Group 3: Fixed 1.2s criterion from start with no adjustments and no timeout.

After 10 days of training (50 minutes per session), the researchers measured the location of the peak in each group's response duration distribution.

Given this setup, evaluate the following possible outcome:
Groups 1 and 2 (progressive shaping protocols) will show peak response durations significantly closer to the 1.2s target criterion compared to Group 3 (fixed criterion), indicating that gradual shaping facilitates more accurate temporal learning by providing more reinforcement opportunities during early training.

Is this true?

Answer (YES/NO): NO